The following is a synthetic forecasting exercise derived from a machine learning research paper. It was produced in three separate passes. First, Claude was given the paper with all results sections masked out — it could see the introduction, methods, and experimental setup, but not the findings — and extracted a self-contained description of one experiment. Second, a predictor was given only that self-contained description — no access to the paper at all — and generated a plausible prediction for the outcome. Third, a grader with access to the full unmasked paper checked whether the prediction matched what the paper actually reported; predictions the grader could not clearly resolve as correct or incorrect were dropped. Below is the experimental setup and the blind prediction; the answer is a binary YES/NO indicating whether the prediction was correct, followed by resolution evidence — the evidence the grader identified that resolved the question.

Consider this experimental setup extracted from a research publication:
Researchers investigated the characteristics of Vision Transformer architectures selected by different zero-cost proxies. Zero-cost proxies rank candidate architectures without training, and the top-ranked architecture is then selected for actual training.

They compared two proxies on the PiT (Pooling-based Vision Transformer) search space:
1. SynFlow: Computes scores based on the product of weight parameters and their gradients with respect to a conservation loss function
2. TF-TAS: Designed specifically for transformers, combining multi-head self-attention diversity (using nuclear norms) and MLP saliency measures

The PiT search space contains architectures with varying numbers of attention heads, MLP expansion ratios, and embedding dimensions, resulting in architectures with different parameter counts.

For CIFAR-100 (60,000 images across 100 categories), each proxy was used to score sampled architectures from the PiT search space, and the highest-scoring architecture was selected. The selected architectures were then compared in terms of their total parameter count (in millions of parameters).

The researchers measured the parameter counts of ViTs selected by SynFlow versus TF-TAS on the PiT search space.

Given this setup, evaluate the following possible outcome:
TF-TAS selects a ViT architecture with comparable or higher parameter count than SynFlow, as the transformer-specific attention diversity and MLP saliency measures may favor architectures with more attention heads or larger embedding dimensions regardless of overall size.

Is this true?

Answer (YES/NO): YES